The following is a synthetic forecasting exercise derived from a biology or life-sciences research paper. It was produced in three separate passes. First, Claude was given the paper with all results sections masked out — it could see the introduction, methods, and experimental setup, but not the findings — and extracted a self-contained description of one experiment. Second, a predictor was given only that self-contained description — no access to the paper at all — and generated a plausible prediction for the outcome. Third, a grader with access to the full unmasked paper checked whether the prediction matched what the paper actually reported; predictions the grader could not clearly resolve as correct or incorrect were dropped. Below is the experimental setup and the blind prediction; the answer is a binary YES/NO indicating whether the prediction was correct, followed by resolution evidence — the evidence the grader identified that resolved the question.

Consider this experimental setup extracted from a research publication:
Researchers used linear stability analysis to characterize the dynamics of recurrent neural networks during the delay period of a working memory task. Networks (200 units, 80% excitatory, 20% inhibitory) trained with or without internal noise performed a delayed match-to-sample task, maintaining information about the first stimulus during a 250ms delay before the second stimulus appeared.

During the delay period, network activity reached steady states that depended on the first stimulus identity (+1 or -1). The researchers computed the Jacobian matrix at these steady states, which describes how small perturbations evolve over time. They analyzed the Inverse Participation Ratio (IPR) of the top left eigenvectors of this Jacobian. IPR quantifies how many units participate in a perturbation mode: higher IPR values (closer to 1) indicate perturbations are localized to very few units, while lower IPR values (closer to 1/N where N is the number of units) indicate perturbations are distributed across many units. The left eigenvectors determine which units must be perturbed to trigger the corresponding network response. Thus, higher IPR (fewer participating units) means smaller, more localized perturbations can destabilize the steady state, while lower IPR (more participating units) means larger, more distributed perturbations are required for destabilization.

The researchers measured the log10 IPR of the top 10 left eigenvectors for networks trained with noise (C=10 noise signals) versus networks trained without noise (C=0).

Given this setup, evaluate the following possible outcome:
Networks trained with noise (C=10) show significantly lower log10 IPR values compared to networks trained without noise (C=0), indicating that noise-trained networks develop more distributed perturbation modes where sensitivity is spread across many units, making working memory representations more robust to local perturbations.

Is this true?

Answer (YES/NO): YES